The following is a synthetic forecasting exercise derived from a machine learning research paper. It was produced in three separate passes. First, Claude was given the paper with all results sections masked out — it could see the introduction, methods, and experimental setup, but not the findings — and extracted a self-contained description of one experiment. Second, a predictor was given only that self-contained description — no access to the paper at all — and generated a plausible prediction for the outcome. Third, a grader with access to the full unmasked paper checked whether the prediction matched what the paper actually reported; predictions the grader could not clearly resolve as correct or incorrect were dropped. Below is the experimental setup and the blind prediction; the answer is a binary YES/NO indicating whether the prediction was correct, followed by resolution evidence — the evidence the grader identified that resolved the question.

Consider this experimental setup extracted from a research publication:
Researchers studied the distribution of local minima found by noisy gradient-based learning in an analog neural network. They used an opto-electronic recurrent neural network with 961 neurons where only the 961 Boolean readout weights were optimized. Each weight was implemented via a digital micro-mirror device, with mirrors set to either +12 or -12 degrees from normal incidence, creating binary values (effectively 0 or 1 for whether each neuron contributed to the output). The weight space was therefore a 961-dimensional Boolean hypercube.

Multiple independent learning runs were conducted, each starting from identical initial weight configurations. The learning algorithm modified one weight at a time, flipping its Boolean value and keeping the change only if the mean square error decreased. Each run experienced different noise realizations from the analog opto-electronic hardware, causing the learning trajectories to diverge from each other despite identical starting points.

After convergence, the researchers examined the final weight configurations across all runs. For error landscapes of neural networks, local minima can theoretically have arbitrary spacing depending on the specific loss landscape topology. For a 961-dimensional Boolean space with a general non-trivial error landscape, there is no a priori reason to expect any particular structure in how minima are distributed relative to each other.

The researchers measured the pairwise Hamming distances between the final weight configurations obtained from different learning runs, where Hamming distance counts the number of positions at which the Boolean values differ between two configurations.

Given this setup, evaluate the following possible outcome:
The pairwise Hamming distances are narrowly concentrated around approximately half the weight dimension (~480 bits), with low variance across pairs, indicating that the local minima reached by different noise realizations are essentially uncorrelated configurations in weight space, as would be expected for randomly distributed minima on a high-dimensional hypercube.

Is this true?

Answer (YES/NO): NO